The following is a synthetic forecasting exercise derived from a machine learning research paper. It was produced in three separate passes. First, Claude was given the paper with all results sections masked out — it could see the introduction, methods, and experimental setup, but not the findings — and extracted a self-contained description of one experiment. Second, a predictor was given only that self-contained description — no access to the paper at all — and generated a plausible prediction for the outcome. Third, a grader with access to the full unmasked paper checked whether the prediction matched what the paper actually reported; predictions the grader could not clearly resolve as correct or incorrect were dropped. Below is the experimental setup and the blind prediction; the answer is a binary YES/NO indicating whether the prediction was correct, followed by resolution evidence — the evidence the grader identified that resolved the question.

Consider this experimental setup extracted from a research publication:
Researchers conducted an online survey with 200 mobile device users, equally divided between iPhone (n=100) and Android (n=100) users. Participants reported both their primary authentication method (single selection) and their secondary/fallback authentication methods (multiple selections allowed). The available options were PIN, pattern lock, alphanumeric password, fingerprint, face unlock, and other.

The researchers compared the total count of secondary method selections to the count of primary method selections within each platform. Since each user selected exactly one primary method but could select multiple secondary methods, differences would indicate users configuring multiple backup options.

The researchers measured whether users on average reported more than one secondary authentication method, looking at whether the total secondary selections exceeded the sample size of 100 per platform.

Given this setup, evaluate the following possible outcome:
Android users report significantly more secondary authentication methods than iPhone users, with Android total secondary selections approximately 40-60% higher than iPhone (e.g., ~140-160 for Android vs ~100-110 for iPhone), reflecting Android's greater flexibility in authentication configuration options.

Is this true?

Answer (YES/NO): NO